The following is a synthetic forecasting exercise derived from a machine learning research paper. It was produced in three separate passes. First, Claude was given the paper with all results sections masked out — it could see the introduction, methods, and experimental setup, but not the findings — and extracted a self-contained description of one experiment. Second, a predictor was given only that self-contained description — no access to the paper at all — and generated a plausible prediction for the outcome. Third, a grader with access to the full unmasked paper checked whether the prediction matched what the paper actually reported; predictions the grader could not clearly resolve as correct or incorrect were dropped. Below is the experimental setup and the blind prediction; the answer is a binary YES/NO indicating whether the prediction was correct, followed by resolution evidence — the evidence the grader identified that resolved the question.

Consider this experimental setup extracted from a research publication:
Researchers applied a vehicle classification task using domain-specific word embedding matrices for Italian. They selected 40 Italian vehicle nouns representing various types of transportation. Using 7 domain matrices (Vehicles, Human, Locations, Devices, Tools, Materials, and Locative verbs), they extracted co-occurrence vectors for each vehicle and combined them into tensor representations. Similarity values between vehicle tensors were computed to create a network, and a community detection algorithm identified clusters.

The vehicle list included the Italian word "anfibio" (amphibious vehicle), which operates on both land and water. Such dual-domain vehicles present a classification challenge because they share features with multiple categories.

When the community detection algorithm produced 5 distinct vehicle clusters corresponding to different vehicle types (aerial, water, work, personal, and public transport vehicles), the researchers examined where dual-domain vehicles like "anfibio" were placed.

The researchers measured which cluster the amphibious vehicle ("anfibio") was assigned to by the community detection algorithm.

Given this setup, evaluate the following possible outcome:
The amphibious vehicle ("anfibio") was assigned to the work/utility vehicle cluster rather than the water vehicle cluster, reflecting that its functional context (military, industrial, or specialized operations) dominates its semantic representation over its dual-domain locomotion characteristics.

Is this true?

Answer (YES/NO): NO